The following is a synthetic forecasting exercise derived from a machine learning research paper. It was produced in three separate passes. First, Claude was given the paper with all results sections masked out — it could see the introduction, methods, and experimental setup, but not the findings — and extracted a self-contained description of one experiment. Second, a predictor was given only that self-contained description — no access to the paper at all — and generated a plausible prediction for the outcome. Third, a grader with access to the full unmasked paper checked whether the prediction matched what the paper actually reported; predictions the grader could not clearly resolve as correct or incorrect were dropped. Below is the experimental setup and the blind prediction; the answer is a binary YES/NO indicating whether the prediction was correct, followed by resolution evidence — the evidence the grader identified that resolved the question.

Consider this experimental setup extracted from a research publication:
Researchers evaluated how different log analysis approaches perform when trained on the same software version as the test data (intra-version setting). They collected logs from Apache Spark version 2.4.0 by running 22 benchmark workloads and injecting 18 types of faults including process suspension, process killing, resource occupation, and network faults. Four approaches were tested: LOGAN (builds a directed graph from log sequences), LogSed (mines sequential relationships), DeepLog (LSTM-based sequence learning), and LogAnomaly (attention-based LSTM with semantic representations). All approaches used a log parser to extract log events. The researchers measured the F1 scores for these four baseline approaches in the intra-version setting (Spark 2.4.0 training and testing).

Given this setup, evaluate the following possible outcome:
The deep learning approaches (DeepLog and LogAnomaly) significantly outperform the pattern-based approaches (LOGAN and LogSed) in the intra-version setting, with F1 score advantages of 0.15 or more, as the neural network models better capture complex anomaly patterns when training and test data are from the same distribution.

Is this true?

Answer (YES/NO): NO